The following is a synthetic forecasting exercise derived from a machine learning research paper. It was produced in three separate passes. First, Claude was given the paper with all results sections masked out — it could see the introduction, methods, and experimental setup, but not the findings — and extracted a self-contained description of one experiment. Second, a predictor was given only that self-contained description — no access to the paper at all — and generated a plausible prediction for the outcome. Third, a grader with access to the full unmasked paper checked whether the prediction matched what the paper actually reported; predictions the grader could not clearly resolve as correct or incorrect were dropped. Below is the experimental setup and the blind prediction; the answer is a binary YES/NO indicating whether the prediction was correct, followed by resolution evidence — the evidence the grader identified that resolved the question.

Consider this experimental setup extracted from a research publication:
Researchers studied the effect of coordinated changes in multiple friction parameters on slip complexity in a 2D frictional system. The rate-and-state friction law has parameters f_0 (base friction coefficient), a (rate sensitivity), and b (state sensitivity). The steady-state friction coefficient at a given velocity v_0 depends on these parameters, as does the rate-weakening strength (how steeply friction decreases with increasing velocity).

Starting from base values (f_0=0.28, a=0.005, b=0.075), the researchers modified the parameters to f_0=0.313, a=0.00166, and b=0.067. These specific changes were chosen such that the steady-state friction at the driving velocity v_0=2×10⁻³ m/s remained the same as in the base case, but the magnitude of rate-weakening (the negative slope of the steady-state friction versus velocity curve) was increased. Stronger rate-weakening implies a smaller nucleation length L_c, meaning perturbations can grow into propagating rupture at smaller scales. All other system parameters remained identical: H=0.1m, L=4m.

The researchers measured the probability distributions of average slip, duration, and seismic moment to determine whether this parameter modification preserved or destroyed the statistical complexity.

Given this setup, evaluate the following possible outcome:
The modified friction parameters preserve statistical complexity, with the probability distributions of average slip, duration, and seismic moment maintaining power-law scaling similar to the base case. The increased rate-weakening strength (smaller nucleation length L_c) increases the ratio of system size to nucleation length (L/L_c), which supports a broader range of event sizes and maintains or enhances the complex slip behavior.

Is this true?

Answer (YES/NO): YES